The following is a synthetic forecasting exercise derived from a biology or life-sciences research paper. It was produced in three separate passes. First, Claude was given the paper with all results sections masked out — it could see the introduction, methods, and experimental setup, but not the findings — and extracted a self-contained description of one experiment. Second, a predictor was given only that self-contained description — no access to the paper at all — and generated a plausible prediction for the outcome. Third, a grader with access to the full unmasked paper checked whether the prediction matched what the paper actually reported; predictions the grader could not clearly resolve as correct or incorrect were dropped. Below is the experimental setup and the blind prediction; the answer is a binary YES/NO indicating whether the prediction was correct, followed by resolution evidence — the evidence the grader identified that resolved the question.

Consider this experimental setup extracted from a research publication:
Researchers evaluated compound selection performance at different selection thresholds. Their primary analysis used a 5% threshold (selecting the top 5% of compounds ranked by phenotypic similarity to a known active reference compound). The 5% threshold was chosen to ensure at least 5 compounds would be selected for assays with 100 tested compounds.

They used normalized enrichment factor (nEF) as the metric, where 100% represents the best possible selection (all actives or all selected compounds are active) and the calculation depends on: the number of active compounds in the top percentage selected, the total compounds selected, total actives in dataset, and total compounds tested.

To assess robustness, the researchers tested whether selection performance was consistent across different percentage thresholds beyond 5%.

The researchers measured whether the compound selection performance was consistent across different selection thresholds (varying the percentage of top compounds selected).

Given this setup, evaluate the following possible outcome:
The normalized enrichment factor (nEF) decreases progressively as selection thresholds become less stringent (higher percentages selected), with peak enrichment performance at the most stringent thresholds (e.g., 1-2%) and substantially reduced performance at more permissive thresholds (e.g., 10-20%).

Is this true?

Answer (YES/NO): NO